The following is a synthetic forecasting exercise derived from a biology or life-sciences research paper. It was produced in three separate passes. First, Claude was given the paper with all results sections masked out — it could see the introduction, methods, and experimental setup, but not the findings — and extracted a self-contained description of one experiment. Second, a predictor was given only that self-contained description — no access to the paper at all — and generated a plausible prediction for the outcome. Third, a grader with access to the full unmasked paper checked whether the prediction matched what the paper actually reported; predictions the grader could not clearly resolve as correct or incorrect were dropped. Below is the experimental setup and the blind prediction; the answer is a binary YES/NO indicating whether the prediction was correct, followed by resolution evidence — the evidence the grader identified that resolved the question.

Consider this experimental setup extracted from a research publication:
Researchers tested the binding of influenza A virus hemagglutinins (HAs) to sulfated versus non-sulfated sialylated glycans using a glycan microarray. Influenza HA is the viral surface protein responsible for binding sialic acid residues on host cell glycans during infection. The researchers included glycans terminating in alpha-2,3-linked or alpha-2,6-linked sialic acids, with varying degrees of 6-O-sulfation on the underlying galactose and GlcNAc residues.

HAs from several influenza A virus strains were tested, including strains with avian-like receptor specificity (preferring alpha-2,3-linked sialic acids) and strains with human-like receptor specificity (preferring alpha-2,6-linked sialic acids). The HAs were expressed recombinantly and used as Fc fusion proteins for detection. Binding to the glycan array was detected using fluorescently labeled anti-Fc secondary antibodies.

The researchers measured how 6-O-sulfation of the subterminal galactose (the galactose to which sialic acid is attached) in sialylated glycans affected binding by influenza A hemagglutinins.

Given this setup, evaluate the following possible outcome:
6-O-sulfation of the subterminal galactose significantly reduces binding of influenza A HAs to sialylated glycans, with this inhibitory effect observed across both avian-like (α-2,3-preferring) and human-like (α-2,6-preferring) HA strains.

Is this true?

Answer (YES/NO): NO